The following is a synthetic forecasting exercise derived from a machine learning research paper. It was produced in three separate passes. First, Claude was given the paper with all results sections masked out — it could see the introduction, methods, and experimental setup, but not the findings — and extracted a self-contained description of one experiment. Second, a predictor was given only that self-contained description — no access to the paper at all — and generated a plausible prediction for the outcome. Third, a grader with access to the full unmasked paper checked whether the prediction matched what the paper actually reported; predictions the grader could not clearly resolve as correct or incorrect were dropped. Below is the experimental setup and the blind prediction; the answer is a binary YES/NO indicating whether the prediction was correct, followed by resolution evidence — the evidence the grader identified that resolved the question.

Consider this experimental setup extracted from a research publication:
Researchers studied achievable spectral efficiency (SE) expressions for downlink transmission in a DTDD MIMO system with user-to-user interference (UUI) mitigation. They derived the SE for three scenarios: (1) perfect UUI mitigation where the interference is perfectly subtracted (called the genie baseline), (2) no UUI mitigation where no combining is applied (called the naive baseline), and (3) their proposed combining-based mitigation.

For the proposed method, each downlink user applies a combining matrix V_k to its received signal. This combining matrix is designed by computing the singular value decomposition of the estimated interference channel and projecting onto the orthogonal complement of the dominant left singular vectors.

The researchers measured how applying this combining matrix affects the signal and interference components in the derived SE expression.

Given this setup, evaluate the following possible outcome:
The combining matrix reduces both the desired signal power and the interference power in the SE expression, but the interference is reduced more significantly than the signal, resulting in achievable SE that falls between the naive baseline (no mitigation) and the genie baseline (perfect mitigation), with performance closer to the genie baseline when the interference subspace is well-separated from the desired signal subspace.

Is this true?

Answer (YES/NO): NO